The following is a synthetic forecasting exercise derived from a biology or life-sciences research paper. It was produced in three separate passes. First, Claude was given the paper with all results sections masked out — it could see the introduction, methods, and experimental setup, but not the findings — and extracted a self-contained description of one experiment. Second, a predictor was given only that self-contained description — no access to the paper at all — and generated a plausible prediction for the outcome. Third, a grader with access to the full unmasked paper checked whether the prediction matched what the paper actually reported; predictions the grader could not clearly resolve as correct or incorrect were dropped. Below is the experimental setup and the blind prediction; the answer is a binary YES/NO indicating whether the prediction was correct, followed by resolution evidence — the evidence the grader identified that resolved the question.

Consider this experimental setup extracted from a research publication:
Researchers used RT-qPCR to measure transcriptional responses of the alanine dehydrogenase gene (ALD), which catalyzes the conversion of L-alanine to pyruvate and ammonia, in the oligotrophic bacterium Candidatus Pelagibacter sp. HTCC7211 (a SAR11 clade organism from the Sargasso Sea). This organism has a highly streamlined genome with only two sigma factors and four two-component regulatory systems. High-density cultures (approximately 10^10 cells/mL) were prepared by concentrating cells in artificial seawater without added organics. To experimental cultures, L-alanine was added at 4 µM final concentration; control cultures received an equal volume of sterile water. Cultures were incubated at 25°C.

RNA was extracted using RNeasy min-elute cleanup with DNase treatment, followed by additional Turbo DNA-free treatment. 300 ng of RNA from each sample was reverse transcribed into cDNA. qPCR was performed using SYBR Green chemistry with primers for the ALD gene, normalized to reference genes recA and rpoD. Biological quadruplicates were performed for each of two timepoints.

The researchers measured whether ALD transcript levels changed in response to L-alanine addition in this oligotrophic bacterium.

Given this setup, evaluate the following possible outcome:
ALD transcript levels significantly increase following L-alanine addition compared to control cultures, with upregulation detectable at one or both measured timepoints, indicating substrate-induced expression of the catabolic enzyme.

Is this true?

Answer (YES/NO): NO